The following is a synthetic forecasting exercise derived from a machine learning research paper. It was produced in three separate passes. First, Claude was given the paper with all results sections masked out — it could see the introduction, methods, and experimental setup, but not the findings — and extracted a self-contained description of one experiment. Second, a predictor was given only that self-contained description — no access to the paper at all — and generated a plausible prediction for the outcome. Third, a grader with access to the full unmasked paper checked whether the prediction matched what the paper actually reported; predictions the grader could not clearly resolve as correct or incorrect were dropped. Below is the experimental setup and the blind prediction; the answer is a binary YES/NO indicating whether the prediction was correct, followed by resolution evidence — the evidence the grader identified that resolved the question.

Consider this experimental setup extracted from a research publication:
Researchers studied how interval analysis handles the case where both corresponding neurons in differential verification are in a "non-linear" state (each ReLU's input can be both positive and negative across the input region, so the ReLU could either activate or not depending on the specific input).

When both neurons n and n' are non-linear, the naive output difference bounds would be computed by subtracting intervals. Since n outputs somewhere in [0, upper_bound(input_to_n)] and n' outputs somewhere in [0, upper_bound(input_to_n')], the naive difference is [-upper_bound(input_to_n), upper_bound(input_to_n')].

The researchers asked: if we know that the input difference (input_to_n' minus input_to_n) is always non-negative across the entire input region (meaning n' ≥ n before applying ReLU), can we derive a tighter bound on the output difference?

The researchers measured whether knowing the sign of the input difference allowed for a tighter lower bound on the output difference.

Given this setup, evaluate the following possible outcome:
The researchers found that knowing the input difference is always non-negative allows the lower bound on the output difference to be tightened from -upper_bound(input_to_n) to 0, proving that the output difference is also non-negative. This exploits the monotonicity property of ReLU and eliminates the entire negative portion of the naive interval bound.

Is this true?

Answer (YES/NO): YES